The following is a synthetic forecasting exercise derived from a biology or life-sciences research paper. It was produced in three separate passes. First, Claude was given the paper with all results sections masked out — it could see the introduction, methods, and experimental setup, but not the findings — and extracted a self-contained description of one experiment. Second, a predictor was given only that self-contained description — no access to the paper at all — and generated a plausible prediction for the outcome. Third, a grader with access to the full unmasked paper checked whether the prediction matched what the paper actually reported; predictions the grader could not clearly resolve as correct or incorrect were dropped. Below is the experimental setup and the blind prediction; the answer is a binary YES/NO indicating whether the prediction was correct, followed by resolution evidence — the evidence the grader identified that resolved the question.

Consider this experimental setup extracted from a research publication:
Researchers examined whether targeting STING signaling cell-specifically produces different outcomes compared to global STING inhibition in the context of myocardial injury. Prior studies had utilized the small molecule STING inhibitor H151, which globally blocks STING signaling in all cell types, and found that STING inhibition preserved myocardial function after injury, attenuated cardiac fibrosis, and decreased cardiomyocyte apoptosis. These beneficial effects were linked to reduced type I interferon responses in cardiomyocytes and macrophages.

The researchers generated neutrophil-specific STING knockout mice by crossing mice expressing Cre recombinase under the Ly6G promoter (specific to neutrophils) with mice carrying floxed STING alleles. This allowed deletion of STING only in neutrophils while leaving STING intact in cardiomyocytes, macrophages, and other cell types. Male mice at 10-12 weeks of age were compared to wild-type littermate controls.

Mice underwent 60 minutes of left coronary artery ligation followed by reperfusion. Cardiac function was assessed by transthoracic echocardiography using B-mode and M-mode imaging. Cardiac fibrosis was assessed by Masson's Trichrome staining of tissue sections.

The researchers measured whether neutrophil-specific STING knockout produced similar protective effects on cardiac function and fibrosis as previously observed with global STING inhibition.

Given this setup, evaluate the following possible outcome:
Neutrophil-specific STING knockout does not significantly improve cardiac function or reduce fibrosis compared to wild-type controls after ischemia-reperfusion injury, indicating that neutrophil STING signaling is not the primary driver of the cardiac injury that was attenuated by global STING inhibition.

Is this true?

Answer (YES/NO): NO